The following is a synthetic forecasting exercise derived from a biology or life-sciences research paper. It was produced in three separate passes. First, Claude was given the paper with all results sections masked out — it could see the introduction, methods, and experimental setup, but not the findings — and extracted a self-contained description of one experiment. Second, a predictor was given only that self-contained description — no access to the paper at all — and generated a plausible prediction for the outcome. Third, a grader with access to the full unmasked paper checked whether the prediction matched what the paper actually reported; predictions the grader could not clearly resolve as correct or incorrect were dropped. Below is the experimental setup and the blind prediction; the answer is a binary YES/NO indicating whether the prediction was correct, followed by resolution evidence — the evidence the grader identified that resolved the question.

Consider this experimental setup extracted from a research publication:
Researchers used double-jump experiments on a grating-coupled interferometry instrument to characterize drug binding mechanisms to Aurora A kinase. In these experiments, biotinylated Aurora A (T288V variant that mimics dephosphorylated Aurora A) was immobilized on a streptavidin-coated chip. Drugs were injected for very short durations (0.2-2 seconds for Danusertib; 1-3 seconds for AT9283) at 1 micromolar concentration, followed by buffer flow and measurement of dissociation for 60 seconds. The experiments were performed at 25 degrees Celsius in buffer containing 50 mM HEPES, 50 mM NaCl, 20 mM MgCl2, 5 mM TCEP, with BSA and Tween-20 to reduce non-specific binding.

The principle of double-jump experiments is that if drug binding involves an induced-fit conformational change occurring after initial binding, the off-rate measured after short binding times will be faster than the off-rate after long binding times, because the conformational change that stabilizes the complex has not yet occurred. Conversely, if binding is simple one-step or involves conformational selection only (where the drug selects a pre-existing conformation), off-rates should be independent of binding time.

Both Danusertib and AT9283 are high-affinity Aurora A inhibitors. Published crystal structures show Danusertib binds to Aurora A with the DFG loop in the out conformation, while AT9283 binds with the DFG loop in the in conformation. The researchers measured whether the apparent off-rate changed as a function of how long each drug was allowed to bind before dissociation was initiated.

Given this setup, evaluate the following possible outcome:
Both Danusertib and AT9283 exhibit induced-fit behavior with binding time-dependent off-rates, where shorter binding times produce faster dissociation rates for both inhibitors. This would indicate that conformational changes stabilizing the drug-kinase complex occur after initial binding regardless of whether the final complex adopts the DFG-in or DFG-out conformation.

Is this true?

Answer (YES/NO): YES